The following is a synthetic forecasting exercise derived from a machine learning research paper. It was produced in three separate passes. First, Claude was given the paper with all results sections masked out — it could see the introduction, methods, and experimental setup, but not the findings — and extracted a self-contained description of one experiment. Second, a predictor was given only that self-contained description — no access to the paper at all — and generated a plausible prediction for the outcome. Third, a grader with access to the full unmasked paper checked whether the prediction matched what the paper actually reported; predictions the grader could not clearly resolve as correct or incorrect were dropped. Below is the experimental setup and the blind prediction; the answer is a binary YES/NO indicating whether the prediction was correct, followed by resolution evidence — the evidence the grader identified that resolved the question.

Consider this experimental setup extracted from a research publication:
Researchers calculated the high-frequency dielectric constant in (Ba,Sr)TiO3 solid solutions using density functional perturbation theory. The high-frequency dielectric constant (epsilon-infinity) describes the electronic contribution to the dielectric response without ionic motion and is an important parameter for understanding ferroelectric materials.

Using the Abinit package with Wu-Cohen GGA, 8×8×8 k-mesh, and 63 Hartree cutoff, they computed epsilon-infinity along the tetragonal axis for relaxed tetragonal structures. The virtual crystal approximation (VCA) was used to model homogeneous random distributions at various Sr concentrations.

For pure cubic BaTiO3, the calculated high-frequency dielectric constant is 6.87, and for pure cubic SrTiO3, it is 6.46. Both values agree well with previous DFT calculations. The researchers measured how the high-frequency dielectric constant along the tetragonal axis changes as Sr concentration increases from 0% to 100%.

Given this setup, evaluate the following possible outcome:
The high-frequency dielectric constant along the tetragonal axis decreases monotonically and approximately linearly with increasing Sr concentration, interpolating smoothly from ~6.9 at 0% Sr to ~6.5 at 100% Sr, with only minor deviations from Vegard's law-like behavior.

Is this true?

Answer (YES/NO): NO